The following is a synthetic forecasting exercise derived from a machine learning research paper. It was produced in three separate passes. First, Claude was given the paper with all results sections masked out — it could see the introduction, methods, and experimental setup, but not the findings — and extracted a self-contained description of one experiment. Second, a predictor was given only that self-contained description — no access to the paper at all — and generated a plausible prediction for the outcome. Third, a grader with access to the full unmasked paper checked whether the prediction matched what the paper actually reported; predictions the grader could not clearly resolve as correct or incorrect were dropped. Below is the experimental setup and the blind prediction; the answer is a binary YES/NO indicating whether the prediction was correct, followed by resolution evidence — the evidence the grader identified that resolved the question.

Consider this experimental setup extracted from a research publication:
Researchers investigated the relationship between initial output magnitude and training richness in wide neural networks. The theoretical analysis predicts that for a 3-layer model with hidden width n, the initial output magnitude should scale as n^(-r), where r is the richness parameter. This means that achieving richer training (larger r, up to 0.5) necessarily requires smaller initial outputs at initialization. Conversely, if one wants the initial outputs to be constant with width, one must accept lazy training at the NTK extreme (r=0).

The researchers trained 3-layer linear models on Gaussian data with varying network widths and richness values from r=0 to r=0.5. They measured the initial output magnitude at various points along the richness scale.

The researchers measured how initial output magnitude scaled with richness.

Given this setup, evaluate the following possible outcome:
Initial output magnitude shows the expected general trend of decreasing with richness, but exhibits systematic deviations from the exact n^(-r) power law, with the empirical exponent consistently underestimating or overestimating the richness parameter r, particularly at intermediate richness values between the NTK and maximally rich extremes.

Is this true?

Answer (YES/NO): NO